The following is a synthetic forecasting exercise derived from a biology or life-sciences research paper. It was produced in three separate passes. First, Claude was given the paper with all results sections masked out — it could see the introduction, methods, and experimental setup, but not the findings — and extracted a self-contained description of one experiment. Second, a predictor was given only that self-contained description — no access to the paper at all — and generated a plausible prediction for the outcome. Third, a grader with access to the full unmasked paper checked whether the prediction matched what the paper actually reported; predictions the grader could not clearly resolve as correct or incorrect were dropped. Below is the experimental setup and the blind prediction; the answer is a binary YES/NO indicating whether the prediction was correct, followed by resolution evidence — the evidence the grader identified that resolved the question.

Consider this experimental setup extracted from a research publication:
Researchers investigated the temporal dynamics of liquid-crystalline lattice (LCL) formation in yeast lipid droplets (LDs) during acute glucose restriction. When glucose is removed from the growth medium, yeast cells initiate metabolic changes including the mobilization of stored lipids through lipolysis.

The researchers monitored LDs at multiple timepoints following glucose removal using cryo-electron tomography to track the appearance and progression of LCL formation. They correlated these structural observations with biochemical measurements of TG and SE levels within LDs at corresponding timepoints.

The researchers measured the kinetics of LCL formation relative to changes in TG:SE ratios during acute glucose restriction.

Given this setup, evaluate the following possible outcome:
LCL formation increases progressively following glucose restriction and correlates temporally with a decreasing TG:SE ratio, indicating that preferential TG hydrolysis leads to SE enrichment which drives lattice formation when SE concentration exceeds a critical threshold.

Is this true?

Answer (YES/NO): NO